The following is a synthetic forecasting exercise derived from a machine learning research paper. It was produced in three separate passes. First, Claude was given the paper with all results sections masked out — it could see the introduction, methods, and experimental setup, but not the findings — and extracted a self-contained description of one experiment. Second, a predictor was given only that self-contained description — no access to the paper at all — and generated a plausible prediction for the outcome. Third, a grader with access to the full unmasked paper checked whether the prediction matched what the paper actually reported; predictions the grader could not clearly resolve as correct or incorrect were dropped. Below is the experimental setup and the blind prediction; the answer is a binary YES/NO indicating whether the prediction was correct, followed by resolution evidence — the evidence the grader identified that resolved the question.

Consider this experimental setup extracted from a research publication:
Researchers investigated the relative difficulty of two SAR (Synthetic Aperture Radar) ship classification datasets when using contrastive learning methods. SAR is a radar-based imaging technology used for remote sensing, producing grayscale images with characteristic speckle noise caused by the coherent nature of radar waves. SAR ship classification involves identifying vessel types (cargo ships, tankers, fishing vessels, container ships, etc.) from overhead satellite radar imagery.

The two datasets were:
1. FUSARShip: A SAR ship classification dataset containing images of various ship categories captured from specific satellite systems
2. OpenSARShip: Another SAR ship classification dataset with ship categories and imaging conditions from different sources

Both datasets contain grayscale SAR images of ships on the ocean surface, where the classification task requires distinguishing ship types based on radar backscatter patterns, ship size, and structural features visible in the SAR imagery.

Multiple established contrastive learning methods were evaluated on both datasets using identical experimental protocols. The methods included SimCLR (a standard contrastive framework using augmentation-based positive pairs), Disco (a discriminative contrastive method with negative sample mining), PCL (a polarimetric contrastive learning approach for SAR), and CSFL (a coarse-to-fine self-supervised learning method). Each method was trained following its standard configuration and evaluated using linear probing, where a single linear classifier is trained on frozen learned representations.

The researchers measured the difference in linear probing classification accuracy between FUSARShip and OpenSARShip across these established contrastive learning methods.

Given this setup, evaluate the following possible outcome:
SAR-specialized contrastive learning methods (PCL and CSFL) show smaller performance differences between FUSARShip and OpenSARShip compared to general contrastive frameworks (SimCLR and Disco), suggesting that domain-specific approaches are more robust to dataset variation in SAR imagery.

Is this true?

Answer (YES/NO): NO